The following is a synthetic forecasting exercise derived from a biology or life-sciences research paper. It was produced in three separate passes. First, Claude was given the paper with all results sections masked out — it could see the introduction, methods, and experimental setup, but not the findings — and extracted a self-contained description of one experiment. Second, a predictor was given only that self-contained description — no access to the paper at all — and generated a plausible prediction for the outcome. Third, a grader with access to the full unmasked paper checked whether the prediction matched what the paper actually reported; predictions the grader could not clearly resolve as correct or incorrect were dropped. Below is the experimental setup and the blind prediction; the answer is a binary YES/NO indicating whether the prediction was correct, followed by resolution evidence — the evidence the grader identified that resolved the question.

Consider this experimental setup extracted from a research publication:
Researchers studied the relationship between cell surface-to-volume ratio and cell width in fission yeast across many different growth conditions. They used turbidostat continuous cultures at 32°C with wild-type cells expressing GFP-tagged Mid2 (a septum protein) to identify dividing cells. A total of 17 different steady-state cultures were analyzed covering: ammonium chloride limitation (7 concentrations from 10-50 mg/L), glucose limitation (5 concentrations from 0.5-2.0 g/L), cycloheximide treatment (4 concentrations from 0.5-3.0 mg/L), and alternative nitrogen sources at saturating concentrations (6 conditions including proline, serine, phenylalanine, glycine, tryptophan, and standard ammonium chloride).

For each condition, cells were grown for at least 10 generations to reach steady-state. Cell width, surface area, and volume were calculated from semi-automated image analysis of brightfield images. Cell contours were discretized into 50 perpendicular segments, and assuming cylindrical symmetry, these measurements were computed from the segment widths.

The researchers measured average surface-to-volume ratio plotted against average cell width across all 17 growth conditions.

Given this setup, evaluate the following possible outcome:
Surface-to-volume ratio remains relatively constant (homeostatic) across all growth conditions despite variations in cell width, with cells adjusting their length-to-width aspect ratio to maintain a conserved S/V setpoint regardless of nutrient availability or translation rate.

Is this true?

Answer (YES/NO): NO